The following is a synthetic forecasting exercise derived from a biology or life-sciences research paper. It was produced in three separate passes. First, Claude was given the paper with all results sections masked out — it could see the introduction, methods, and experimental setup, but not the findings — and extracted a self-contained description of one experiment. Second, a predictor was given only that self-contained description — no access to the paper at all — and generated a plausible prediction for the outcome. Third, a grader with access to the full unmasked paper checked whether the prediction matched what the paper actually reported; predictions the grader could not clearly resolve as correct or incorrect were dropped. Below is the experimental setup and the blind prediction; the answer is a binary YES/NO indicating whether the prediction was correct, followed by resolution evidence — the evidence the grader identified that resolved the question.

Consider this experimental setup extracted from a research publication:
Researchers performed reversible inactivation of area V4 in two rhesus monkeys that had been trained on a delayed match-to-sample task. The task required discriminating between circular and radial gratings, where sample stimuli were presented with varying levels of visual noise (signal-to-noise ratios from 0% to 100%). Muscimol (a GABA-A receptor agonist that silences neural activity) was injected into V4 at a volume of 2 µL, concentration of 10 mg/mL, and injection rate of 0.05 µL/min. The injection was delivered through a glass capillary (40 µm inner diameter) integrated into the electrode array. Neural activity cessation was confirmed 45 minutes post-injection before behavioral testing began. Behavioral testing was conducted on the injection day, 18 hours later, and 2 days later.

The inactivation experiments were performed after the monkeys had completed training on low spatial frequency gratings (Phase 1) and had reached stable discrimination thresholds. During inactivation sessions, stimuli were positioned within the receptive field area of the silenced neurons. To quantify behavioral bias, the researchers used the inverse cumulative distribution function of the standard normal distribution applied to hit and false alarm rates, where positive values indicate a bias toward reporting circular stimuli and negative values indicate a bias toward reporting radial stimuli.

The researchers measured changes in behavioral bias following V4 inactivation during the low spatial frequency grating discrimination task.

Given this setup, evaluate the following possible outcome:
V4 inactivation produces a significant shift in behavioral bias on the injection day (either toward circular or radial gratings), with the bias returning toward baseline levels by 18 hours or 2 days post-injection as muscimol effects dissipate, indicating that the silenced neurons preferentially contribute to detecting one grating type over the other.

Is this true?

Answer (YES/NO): NO